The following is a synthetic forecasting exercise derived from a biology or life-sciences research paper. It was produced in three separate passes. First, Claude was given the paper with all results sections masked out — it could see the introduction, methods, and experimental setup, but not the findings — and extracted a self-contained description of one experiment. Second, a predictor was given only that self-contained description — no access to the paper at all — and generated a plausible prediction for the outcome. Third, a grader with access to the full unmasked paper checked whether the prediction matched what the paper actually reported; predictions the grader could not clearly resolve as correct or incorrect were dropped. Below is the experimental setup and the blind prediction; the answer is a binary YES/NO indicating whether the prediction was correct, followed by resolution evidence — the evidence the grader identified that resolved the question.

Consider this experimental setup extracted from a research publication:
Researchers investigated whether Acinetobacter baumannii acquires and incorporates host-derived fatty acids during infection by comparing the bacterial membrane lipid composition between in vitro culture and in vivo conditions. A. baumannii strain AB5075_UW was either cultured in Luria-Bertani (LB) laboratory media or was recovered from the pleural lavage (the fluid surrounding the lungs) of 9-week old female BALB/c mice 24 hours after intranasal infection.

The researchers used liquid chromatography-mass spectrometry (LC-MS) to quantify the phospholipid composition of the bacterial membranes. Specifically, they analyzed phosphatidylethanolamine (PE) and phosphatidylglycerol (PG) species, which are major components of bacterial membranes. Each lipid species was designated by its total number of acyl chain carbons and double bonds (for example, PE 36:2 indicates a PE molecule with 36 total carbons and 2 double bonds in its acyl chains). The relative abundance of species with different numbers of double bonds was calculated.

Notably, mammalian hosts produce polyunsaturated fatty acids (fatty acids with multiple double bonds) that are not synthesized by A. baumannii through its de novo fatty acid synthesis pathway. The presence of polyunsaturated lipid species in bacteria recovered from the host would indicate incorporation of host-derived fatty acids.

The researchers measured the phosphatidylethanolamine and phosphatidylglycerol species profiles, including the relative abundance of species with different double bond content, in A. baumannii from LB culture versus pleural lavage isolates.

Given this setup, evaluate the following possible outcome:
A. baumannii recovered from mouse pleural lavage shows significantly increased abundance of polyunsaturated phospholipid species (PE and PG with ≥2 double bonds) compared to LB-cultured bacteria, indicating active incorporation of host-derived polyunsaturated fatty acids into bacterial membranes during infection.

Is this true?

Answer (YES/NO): YES